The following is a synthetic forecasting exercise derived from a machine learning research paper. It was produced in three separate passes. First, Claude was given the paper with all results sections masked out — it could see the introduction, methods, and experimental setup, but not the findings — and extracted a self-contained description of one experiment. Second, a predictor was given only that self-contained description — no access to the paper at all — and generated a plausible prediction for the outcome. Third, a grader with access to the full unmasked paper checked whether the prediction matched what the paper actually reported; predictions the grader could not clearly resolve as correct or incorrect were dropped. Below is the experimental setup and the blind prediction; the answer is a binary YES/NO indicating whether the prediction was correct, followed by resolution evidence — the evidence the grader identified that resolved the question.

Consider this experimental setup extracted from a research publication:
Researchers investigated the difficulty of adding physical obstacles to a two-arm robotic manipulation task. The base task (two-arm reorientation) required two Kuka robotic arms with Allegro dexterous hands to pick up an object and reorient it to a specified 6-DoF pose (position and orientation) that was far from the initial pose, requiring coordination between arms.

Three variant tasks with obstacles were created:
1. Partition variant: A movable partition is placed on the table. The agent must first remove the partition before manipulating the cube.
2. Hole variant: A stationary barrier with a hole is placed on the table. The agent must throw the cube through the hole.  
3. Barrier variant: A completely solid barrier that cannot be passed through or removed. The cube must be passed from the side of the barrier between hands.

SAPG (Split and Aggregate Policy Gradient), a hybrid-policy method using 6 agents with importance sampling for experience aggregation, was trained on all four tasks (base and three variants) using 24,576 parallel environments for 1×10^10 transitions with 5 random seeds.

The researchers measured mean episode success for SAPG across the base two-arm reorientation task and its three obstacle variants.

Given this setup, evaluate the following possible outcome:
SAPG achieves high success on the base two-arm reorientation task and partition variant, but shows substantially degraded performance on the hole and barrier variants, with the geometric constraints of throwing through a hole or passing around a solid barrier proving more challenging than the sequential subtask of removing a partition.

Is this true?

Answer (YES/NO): NO